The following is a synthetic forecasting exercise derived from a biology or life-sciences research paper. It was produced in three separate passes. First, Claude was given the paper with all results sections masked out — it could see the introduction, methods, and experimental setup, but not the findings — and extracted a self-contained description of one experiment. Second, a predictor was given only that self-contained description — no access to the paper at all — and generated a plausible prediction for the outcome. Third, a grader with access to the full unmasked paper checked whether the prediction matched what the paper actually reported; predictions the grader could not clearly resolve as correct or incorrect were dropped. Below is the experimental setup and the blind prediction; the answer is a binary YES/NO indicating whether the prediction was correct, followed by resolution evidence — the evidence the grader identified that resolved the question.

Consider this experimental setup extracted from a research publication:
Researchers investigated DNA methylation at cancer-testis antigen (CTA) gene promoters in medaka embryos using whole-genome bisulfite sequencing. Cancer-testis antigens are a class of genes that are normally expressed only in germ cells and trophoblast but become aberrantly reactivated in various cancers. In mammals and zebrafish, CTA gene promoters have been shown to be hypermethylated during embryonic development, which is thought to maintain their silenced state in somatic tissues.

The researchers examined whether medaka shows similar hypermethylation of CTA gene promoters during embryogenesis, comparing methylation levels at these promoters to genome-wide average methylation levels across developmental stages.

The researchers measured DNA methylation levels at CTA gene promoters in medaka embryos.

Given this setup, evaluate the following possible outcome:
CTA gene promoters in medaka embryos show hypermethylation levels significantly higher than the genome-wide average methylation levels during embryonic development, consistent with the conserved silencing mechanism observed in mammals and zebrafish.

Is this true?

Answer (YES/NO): NO